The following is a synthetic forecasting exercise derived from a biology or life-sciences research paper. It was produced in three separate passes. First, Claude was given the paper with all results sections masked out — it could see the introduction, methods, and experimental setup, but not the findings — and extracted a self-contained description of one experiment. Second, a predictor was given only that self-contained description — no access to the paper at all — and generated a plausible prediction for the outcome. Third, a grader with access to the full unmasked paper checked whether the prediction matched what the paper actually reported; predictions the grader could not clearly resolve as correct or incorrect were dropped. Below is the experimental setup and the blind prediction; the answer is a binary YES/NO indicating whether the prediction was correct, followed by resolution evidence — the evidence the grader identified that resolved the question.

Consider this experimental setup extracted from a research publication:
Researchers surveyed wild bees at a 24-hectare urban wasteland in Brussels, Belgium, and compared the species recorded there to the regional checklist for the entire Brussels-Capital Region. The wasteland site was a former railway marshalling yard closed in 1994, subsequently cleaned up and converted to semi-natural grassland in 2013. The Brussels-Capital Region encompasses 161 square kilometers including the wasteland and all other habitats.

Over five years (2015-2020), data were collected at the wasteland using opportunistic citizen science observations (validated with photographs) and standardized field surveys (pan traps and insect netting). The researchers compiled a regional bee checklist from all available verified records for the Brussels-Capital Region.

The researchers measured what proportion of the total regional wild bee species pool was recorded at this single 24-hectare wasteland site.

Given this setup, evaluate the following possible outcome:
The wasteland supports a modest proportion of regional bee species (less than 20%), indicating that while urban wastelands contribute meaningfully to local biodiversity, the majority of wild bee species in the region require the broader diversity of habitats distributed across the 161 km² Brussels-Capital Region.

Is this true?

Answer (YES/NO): NO